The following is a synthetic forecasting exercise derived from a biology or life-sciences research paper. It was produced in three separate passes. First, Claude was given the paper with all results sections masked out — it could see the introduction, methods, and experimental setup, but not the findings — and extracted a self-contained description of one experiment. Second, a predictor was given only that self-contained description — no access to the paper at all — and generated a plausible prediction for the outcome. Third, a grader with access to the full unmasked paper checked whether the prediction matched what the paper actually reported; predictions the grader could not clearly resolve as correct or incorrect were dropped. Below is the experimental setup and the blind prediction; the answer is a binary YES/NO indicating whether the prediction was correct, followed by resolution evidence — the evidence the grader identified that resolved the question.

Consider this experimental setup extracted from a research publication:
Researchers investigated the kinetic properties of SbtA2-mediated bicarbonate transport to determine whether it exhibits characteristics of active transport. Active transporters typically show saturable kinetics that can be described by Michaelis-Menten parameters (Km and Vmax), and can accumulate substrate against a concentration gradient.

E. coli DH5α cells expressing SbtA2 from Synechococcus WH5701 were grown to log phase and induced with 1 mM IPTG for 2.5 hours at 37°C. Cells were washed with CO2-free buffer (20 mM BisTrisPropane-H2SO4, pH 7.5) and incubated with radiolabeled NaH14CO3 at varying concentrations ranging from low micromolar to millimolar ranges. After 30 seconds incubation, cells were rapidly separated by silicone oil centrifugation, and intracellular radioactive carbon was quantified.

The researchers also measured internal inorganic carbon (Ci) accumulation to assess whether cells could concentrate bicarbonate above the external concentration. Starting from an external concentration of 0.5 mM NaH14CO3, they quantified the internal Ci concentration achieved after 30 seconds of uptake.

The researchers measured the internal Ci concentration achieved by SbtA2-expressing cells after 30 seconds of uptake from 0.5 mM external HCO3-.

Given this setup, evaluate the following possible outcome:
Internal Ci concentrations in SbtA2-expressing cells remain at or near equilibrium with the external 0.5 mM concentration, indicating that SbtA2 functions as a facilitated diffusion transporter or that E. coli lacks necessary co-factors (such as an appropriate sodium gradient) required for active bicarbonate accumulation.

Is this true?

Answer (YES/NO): NO